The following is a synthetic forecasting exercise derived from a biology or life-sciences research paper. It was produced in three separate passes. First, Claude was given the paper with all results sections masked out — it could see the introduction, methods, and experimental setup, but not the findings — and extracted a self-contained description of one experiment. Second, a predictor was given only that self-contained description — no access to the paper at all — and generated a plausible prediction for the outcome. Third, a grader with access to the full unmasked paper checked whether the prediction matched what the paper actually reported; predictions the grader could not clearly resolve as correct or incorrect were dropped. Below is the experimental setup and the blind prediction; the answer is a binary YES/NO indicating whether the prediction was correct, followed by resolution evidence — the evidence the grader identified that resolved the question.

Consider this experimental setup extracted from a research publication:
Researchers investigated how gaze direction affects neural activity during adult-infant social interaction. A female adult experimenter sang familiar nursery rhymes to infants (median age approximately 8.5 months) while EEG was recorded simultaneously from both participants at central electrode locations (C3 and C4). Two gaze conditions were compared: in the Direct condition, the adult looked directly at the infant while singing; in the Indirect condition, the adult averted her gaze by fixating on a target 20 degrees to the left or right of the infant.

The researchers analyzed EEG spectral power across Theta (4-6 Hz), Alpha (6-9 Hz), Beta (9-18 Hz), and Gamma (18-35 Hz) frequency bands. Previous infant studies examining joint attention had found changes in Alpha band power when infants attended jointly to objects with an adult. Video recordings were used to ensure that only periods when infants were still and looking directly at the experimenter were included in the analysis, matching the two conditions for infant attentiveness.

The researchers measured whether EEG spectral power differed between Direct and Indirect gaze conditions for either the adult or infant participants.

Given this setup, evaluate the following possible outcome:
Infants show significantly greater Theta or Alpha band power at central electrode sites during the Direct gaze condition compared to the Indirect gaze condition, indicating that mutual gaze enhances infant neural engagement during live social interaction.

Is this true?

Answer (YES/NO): NO